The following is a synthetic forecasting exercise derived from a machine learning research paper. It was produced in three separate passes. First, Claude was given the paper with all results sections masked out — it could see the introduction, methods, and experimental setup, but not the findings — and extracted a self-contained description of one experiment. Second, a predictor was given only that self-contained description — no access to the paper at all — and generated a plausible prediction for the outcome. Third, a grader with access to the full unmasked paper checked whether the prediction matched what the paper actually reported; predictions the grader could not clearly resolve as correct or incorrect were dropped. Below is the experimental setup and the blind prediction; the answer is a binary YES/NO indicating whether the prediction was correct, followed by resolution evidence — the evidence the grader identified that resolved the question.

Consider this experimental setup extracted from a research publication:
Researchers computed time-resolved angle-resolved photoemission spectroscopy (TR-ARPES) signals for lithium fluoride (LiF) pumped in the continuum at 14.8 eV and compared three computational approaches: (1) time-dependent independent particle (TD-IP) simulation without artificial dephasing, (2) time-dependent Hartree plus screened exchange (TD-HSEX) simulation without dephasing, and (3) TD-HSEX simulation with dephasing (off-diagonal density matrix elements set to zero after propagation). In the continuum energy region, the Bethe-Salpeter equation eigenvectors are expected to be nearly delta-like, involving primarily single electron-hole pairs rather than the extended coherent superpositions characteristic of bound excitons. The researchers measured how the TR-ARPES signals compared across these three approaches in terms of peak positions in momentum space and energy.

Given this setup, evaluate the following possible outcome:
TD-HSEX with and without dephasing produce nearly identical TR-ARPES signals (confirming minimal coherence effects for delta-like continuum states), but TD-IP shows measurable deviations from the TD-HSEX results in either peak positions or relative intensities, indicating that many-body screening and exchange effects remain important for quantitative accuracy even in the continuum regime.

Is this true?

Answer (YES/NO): NO